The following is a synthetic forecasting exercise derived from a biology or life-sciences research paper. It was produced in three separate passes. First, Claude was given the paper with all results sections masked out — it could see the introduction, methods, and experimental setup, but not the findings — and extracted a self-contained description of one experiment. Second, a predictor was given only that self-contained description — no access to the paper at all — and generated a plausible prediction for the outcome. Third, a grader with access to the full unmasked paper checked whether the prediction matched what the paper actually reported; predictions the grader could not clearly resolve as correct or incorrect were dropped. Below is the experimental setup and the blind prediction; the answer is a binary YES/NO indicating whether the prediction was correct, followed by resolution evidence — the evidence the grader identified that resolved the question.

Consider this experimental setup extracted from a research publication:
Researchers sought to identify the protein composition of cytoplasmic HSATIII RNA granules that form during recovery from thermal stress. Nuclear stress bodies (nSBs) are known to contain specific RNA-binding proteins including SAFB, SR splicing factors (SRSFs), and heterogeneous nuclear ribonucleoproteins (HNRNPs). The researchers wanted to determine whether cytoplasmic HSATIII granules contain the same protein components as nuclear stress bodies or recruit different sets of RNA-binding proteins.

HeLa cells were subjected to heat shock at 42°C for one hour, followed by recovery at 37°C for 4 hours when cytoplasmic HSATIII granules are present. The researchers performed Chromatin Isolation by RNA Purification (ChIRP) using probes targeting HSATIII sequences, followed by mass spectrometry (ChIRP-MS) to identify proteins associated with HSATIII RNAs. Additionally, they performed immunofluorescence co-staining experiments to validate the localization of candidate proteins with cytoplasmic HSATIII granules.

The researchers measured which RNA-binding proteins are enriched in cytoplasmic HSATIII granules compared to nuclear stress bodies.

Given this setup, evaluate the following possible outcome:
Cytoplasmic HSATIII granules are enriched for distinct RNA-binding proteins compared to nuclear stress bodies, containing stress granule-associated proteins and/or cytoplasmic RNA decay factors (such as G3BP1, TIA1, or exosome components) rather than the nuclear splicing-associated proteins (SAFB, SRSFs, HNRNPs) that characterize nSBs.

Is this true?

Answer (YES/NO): NO